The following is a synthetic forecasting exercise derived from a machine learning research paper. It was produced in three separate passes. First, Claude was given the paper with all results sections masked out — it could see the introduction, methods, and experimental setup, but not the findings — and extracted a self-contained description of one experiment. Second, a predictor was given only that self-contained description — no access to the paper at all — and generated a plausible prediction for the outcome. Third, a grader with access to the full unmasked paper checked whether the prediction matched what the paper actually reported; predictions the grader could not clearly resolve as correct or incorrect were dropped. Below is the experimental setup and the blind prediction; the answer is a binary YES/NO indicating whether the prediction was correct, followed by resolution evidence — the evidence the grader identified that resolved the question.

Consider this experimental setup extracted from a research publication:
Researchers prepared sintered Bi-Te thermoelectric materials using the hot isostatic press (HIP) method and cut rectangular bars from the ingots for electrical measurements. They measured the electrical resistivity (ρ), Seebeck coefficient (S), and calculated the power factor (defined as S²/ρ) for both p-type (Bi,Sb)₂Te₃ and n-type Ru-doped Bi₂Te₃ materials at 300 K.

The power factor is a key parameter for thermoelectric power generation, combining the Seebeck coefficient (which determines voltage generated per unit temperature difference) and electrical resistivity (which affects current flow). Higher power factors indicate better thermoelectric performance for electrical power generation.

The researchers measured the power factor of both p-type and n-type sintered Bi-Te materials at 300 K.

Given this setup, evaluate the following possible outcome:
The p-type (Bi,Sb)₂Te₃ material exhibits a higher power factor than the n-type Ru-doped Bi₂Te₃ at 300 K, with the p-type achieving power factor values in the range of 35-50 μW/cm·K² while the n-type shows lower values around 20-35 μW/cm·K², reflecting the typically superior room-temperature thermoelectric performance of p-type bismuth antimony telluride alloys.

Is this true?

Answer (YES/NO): NO